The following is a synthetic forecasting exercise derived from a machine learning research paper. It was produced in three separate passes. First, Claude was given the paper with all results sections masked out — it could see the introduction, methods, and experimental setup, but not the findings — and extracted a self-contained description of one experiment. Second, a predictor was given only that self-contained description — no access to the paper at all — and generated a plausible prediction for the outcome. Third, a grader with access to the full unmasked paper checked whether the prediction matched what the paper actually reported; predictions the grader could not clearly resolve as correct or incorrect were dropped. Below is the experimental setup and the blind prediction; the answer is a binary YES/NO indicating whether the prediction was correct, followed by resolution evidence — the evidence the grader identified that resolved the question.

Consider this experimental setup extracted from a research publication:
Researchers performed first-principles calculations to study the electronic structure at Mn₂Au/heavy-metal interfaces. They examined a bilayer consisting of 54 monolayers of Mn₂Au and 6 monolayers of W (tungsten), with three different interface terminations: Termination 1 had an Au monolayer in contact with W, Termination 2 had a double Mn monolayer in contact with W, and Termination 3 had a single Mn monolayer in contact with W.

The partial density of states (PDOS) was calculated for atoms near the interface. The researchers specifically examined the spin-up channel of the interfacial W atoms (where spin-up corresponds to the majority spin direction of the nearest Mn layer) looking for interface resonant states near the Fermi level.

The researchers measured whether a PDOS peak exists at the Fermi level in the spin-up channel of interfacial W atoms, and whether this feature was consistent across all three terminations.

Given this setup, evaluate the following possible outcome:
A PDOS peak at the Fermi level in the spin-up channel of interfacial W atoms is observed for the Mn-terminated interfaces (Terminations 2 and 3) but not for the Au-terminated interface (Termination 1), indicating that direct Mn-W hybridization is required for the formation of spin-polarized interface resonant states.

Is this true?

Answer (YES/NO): NO